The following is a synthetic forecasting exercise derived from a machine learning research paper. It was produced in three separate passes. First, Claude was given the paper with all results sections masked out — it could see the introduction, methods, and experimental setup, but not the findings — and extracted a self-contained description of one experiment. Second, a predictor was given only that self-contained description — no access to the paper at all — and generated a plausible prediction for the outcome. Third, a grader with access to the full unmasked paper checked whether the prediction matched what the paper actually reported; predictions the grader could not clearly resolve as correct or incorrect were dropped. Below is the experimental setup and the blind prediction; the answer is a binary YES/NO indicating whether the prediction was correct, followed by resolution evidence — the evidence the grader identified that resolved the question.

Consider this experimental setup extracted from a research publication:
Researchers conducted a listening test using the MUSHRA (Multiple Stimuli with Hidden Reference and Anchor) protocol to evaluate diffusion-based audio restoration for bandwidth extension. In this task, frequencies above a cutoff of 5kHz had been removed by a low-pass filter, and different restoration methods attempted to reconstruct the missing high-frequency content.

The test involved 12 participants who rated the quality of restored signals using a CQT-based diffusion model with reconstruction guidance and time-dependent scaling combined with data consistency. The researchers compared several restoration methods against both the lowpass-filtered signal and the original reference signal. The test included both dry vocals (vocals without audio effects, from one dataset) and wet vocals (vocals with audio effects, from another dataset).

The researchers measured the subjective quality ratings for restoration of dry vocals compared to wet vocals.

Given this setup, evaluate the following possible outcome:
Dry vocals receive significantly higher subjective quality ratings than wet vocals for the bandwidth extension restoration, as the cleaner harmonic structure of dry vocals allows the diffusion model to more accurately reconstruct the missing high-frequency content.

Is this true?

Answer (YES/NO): NO